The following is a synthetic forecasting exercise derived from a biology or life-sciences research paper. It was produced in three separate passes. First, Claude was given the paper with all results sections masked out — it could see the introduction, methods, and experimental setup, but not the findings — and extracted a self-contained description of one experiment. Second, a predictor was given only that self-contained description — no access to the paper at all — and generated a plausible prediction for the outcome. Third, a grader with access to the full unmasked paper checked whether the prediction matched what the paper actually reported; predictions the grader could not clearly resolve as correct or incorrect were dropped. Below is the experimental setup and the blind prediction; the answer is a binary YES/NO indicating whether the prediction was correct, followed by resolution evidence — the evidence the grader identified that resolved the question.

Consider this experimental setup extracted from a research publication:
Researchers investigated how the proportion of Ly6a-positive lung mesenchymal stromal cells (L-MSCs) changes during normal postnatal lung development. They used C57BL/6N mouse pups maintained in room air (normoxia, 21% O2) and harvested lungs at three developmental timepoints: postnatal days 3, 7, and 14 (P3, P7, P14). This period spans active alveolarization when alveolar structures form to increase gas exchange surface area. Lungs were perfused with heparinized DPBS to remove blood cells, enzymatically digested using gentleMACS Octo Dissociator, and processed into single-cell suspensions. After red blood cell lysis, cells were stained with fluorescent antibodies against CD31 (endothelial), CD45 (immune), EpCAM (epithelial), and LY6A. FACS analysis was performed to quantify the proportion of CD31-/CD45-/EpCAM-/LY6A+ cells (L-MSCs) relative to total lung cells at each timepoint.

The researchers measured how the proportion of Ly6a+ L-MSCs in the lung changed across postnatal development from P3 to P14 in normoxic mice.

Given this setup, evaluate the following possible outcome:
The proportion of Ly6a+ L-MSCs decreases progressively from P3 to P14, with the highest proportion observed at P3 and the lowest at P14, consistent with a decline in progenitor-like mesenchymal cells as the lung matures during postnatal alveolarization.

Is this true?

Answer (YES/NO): NO